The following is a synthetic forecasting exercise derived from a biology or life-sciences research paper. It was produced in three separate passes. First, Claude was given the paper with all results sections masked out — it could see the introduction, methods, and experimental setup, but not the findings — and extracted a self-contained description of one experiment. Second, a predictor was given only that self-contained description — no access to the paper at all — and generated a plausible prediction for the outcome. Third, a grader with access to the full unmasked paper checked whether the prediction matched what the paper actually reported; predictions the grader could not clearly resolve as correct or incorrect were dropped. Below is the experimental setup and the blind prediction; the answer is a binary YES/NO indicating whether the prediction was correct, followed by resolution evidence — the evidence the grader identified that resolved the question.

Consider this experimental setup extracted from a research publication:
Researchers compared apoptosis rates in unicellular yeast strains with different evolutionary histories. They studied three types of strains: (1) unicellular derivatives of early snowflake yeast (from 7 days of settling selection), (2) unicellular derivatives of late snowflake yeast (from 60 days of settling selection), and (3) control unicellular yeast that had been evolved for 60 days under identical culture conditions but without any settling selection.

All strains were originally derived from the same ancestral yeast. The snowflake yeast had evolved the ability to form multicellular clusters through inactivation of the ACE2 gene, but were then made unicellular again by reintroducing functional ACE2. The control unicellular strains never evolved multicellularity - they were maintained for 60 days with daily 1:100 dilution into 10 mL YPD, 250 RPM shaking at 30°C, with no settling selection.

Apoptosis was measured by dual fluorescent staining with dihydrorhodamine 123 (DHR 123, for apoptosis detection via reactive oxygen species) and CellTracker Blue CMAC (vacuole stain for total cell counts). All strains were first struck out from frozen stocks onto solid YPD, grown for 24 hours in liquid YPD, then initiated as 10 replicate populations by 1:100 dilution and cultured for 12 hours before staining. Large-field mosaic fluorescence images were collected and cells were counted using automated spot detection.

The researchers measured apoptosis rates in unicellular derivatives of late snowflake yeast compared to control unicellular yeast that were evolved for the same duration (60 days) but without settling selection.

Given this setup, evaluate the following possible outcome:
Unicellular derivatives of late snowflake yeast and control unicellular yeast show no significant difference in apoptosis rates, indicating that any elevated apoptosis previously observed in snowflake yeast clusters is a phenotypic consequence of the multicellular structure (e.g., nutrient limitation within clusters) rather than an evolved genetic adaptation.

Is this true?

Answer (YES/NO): NO